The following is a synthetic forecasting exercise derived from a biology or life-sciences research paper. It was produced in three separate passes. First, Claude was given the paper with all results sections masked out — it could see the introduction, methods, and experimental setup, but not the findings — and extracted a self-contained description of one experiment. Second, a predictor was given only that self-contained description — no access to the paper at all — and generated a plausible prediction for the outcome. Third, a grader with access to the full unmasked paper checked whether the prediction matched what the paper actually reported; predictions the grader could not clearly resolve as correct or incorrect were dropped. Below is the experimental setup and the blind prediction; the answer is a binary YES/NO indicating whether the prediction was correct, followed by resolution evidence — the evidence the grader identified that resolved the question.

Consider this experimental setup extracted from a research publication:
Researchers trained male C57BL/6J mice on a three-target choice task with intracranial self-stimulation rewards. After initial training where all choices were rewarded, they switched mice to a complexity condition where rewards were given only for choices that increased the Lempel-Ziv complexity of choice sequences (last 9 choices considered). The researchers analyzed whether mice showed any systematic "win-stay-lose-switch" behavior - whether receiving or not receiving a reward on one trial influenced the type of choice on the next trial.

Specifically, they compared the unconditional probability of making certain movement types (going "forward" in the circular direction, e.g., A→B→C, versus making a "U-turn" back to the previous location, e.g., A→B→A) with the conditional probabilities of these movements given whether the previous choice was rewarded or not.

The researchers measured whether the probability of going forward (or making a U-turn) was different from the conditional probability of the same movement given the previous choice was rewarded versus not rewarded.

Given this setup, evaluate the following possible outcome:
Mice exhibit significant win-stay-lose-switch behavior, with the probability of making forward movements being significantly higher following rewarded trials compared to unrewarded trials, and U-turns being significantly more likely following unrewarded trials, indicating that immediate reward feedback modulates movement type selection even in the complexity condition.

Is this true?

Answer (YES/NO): NO